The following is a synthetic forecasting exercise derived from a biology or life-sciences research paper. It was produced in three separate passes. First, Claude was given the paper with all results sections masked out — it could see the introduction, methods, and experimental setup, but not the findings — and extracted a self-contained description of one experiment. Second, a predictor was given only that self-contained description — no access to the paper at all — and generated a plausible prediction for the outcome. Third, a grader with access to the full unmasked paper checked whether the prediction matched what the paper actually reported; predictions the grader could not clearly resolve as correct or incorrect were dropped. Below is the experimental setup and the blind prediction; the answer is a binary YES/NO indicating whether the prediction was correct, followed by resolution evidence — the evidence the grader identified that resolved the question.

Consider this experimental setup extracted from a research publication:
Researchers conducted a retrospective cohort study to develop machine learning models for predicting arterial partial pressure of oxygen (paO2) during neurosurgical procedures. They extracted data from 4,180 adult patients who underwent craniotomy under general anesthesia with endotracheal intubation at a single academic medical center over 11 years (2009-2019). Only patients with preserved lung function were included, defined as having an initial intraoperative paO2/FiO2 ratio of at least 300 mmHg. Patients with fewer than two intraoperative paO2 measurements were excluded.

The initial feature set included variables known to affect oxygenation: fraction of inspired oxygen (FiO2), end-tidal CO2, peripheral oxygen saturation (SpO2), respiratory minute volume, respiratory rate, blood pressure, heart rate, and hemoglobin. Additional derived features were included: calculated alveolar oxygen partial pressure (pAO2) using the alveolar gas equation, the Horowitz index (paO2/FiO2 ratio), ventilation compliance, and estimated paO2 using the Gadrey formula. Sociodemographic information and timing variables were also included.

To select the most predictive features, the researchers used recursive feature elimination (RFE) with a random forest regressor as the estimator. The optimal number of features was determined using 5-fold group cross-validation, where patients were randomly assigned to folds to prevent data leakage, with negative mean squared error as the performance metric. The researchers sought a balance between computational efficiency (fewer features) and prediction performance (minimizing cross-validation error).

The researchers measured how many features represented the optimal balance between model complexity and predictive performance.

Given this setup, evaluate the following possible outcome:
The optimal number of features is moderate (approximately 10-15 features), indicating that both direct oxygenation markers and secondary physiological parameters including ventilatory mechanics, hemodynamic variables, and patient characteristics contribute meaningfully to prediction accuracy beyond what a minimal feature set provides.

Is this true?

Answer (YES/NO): NO